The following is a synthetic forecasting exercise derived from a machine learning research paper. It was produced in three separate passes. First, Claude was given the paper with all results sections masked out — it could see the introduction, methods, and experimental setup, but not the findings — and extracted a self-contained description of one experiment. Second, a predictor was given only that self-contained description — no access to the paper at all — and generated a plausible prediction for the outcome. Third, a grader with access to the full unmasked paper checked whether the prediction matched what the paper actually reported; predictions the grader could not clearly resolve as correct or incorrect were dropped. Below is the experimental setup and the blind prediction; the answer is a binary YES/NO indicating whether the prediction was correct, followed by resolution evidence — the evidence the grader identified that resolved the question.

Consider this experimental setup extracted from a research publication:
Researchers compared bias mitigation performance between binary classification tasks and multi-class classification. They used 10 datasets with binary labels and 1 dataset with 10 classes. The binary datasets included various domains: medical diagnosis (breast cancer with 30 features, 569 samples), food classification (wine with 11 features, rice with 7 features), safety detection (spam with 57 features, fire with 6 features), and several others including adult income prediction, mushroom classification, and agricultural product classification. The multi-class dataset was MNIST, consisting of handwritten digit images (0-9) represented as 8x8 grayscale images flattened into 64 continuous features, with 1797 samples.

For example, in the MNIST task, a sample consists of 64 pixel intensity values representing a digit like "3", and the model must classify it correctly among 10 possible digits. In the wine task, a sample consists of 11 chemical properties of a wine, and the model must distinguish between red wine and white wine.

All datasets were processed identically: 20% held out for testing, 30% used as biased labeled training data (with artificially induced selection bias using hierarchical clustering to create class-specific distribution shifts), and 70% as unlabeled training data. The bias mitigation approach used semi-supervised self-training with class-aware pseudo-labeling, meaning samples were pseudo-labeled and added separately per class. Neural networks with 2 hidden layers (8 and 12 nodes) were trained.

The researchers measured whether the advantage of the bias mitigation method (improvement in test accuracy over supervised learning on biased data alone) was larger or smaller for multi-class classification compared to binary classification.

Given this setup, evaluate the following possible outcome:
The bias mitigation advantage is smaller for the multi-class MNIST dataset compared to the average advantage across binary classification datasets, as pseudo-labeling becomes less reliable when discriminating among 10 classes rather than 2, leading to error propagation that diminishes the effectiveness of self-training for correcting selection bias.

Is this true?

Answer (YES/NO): NO